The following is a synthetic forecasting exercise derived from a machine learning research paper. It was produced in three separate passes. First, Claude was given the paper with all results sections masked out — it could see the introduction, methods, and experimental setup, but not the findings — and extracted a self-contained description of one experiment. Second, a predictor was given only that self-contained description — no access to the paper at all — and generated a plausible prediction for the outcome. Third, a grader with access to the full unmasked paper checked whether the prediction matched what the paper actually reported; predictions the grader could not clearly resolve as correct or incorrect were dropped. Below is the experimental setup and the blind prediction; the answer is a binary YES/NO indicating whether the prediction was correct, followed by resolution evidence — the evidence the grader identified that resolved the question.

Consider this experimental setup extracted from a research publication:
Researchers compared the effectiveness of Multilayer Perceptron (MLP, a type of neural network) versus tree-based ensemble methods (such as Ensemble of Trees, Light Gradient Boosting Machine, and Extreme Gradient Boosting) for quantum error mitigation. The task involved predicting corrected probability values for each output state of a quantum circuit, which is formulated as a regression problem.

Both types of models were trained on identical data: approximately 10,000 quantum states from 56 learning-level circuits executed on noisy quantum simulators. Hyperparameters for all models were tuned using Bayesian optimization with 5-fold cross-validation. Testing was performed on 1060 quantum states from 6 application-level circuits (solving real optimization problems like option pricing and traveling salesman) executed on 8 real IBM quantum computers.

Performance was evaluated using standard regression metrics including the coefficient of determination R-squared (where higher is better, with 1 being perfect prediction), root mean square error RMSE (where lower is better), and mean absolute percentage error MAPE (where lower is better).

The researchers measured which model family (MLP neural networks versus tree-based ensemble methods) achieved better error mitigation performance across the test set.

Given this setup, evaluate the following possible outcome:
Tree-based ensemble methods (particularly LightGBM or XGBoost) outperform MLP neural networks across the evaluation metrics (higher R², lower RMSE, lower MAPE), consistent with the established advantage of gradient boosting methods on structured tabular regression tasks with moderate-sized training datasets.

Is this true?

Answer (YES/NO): NO